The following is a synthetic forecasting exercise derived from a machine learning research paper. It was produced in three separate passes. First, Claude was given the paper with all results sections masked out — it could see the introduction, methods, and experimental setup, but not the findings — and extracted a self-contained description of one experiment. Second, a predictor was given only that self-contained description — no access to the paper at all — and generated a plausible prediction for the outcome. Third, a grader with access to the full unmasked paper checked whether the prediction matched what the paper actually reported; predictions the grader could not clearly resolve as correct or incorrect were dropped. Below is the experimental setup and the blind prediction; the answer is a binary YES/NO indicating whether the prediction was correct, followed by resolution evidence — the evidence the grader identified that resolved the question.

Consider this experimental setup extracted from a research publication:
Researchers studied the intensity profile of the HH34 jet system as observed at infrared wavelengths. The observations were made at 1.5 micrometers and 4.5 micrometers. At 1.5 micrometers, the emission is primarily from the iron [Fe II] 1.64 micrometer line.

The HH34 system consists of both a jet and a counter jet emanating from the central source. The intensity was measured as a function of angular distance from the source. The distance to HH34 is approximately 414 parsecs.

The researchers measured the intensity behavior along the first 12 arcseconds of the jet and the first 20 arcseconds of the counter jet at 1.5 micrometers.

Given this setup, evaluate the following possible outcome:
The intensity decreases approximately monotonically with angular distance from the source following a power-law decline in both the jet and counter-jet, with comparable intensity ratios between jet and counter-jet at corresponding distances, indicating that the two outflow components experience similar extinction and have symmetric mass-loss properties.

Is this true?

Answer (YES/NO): NO